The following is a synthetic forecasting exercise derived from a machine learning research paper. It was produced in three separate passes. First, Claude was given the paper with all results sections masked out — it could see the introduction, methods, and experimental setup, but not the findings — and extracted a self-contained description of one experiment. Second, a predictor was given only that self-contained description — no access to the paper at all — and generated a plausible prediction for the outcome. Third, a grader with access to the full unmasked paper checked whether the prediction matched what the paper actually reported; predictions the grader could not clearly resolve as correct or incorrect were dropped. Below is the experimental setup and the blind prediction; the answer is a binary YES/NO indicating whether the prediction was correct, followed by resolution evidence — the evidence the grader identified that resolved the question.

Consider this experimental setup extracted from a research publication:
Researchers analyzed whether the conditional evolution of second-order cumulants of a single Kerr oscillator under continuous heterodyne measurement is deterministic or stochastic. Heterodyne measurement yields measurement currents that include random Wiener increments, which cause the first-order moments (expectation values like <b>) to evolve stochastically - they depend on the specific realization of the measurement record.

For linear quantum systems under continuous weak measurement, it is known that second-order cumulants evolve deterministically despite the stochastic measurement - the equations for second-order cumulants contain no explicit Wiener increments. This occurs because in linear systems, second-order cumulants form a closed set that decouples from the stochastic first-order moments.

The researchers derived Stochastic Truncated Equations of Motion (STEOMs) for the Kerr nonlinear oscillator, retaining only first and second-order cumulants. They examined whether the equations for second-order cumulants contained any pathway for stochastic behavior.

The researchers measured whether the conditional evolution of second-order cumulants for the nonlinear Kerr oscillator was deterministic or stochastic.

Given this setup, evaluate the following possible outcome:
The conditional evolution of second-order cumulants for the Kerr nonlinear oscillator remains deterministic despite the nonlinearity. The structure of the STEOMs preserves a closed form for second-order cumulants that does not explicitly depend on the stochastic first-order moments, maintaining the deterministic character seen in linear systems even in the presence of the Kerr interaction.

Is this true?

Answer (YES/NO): NO